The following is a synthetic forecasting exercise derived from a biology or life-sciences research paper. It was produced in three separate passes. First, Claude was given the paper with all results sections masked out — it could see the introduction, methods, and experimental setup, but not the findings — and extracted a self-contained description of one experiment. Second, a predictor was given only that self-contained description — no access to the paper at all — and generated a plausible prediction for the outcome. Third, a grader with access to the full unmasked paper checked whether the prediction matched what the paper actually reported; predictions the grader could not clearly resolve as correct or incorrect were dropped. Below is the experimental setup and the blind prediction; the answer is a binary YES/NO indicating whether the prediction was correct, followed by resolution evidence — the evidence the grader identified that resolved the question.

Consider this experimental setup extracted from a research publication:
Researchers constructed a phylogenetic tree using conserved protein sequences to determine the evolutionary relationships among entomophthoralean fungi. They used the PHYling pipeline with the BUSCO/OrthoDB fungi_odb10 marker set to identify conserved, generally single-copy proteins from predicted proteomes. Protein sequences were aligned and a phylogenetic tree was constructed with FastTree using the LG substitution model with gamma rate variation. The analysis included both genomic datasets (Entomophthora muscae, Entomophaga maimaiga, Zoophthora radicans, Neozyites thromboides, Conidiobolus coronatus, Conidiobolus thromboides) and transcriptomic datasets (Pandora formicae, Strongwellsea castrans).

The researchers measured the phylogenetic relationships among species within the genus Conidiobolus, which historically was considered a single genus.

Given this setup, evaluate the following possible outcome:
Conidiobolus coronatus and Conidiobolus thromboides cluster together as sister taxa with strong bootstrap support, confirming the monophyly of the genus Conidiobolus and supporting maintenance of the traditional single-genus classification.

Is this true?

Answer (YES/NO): NO